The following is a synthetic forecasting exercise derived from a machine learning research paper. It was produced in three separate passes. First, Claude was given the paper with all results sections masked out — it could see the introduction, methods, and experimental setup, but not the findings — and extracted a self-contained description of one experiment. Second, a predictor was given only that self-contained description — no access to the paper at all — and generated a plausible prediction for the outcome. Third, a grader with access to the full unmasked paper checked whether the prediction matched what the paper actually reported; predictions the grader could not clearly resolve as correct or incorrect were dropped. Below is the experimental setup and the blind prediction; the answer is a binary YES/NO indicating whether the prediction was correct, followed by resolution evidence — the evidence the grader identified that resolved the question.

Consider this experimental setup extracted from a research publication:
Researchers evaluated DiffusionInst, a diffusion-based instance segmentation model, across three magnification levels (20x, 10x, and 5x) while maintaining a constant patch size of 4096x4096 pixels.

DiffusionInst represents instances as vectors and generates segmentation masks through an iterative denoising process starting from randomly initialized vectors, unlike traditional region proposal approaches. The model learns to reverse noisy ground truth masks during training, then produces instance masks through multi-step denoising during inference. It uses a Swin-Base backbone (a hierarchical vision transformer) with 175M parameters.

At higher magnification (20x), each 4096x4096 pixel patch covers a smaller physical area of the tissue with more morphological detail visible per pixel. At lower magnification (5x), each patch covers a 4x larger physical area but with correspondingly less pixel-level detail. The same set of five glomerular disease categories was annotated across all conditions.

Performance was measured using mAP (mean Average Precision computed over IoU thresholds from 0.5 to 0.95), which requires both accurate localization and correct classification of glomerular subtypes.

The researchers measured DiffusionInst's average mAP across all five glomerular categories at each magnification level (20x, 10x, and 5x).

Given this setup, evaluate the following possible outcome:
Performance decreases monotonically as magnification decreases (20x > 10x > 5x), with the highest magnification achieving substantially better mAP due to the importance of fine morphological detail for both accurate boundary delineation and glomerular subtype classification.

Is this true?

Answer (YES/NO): NO